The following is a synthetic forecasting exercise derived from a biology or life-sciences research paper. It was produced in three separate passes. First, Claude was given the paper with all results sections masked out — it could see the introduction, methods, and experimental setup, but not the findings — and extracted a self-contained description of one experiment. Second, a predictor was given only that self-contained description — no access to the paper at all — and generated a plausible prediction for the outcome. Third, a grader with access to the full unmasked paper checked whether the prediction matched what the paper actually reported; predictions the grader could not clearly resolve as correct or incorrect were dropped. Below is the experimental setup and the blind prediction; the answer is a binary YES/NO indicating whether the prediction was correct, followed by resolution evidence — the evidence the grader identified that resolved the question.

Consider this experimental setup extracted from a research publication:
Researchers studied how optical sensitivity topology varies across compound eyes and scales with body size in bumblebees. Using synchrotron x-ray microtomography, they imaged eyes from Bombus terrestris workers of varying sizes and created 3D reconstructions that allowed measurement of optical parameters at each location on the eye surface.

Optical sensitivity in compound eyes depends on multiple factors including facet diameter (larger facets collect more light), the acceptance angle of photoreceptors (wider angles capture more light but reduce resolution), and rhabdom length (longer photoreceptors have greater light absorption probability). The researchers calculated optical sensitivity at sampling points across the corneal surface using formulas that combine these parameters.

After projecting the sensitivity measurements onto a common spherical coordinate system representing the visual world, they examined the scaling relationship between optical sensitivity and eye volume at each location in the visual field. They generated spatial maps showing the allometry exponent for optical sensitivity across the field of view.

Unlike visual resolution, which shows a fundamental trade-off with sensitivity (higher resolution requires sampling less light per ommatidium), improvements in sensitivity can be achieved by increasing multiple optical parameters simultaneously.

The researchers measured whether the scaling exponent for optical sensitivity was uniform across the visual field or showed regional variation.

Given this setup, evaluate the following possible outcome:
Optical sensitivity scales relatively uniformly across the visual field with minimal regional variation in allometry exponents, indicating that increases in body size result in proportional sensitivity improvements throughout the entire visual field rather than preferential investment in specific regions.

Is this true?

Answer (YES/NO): NO